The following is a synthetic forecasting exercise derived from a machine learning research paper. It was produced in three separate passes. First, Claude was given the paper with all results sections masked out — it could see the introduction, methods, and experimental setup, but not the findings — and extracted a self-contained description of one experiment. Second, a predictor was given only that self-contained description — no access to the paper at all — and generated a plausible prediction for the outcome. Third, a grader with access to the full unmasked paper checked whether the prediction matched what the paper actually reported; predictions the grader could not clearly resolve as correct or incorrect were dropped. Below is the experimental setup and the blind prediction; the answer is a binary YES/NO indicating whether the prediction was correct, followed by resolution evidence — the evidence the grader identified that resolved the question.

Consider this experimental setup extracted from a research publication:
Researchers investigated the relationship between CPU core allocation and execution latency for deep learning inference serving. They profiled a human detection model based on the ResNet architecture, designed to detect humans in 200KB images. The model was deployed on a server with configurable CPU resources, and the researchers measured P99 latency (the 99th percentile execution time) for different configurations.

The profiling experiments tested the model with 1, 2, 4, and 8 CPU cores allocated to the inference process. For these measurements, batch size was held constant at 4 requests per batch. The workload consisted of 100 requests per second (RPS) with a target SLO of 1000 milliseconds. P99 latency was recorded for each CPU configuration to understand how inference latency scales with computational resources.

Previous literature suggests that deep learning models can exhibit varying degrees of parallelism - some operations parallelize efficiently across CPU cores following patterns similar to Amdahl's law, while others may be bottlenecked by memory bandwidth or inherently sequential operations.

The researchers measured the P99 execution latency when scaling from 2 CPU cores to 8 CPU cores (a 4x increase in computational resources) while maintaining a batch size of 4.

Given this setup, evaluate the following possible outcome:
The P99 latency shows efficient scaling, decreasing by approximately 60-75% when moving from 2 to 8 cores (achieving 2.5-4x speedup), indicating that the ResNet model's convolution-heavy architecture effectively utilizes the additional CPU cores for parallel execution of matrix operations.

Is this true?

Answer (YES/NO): YES